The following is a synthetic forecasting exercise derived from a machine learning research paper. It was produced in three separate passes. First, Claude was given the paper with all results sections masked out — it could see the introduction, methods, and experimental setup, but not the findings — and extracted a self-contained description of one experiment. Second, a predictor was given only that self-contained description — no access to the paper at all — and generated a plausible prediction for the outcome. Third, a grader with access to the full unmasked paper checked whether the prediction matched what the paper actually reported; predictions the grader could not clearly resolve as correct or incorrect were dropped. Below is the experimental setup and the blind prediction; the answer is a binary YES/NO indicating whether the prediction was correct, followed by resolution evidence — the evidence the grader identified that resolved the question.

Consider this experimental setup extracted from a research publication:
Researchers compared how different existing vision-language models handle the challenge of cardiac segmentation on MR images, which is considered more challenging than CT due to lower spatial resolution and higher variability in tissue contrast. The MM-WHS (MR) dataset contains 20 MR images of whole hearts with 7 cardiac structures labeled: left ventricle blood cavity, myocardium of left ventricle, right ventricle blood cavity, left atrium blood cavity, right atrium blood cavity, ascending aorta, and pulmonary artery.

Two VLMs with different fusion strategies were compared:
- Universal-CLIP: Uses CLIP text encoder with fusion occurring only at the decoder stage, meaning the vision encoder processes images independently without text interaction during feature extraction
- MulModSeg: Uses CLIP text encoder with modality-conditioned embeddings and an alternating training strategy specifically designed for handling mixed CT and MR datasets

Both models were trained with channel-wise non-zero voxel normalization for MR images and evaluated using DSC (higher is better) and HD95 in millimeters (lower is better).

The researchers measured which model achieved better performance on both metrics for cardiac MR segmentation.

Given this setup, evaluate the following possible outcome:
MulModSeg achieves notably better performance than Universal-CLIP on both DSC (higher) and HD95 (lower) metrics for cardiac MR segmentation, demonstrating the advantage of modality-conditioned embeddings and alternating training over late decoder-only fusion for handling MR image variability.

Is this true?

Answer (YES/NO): NO